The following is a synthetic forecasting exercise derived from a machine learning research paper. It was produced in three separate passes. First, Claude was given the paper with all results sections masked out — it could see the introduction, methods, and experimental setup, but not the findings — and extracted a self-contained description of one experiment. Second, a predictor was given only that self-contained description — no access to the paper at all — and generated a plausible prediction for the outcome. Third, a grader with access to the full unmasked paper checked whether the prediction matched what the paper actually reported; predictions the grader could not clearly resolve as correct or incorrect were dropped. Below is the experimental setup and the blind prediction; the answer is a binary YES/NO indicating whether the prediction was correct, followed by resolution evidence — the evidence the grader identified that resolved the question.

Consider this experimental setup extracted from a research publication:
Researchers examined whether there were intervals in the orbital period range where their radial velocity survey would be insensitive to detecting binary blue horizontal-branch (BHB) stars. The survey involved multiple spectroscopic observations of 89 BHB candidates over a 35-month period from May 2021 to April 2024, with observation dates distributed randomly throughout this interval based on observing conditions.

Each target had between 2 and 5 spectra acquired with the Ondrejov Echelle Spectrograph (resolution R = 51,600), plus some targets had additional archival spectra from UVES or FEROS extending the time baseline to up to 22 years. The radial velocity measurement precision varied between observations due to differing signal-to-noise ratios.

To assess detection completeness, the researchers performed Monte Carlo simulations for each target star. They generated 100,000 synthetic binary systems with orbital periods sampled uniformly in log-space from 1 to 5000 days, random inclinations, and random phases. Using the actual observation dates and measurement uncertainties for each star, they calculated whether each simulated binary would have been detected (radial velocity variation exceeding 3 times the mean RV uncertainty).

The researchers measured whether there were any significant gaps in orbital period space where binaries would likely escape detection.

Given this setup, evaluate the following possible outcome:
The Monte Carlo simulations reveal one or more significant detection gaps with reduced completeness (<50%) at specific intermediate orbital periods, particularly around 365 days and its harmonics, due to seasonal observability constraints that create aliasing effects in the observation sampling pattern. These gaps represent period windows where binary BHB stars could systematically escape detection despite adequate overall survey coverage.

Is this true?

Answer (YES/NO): NO